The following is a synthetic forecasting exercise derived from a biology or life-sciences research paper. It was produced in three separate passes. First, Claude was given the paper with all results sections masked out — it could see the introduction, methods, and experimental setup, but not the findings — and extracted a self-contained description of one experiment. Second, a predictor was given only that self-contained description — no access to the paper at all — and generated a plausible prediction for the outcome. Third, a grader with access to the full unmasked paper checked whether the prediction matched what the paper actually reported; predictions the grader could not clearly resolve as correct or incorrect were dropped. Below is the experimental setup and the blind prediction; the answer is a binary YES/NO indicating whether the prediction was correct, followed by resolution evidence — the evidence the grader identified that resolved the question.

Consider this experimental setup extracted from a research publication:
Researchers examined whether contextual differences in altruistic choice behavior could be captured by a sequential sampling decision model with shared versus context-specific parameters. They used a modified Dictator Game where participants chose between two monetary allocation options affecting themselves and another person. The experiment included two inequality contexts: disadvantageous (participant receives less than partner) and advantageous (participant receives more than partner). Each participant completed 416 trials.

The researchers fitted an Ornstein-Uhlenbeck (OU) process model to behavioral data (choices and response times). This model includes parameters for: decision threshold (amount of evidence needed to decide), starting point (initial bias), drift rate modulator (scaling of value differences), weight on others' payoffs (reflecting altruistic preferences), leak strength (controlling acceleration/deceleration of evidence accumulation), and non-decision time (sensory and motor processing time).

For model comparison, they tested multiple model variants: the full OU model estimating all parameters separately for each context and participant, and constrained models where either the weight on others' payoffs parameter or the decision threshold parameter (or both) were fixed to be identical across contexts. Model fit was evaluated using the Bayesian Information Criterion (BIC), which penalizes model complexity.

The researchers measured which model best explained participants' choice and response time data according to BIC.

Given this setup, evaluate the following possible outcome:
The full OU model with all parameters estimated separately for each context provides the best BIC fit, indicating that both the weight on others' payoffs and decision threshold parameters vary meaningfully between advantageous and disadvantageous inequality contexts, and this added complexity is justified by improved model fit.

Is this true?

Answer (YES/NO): YES